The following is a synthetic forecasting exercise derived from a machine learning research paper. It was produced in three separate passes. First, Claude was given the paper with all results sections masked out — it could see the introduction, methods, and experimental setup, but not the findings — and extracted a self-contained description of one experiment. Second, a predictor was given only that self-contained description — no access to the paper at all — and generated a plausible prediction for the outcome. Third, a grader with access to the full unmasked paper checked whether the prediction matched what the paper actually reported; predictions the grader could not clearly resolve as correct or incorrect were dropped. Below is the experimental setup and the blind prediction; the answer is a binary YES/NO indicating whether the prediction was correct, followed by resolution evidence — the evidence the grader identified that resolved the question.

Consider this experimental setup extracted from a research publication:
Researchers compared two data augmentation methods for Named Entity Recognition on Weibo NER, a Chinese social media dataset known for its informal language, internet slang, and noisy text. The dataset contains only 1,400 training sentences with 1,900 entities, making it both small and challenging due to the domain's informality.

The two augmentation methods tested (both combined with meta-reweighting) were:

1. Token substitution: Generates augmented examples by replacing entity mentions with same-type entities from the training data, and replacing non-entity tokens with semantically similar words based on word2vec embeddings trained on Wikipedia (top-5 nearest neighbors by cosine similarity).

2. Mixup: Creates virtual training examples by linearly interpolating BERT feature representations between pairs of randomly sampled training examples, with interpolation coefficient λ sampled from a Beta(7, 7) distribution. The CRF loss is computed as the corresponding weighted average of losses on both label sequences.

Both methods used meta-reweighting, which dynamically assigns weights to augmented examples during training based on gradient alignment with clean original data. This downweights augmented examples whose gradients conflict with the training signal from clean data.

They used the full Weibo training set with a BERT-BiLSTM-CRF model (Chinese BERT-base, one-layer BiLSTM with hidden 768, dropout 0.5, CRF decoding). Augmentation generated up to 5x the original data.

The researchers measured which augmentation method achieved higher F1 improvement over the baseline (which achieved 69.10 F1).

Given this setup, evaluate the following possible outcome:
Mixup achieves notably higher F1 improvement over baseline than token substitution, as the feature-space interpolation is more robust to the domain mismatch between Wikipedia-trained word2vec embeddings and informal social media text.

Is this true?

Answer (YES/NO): YES